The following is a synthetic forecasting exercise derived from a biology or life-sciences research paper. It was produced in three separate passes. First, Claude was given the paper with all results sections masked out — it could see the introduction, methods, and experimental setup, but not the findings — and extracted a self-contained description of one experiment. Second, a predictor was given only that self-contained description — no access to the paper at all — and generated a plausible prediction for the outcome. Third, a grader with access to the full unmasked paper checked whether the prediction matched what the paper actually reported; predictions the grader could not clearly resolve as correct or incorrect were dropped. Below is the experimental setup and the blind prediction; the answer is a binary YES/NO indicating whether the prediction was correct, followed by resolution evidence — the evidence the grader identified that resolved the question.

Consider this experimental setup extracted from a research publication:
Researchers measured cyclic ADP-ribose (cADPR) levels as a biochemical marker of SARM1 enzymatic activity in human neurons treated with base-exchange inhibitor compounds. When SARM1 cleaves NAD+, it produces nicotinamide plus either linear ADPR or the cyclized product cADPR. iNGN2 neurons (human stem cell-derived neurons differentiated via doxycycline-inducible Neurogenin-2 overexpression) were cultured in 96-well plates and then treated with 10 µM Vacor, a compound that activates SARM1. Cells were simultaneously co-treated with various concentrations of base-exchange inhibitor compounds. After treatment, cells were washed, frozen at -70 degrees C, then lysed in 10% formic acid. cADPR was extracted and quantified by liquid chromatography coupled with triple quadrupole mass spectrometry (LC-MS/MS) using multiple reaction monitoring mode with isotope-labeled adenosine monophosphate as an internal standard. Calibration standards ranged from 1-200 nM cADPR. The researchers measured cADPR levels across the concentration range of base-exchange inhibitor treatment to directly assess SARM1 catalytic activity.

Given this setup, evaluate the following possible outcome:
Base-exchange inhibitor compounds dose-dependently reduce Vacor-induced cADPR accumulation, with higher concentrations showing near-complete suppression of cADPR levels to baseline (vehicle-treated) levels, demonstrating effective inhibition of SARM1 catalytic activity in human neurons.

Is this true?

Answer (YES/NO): NO